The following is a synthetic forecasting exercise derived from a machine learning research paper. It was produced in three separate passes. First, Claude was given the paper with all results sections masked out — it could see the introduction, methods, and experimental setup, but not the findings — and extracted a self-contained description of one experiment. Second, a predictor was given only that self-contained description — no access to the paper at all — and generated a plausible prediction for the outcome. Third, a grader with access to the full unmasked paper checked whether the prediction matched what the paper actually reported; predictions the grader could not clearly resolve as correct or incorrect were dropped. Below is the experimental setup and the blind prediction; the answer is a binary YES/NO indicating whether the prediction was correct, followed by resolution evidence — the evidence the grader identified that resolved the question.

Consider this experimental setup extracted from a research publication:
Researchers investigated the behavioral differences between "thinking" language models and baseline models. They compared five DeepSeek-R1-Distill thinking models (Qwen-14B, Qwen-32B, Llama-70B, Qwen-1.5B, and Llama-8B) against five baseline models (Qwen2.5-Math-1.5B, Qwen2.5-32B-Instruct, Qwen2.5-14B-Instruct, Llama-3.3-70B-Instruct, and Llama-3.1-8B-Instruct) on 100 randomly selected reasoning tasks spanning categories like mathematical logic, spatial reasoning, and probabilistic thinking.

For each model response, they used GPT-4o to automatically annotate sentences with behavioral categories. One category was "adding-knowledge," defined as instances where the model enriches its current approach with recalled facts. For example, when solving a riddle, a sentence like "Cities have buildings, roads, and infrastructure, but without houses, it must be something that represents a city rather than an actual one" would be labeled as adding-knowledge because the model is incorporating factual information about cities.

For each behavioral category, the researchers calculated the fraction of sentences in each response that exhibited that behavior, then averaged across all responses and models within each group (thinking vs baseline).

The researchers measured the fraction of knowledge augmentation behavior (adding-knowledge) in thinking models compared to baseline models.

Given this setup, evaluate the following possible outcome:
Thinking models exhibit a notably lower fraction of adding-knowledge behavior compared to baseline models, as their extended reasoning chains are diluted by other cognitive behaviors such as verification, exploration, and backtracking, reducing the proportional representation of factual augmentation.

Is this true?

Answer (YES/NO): YES